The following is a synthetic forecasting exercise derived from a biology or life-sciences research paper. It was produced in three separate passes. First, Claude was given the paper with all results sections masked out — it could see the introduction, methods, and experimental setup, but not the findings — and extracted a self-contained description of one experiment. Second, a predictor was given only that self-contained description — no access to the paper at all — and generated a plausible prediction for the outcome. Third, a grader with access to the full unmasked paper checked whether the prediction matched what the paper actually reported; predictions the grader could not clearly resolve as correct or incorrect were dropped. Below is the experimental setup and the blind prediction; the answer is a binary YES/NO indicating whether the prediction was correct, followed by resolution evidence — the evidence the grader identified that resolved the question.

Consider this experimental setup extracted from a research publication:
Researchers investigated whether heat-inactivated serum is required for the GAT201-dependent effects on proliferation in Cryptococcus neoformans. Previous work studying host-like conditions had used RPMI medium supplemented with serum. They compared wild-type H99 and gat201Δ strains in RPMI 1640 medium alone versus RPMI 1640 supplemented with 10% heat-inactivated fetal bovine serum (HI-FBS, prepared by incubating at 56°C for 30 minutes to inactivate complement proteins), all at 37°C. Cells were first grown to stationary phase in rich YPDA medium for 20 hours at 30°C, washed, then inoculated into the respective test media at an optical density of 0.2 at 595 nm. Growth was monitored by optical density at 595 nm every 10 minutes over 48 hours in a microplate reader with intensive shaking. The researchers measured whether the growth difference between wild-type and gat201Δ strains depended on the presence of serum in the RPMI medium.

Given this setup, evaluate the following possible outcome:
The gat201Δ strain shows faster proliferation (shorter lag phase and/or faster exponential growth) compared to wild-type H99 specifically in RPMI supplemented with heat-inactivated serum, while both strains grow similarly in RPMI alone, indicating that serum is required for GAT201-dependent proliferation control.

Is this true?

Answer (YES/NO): NO